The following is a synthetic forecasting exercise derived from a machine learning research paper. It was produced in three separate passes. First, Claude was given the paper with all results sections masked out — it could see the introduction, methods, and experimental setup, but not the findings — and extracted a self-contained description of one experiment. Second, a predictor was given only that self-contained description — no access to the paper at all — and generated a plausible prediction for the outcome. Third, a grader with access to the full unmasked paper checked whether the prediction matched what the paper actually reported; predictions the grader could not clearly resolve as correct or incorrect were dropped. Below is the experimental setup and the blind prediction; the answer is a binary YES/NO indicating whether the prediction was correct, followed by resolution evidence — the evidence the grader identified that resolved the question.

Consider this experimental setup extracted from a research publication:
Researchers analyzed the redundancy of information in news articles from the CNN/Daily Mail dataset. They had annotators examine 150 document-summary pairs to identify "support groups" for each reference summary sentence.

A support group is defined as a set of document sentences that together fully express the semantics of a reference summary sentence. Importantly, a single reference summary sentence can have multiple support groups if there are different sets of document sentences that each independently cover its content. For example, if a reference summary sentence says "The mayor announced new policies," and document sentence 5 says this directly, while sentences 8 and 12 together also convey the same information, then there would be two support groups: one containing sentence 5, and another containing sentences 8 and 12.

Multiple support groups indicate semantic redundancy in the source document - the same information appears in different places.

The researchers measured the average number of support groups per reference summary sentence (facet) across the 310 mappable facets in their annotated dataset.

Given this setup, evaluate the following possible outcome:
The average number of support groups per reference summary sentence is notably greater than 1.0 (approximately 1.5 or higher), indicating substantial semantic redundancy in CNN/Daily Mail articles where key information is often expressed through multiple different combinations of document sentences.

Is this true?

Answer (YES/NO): NO